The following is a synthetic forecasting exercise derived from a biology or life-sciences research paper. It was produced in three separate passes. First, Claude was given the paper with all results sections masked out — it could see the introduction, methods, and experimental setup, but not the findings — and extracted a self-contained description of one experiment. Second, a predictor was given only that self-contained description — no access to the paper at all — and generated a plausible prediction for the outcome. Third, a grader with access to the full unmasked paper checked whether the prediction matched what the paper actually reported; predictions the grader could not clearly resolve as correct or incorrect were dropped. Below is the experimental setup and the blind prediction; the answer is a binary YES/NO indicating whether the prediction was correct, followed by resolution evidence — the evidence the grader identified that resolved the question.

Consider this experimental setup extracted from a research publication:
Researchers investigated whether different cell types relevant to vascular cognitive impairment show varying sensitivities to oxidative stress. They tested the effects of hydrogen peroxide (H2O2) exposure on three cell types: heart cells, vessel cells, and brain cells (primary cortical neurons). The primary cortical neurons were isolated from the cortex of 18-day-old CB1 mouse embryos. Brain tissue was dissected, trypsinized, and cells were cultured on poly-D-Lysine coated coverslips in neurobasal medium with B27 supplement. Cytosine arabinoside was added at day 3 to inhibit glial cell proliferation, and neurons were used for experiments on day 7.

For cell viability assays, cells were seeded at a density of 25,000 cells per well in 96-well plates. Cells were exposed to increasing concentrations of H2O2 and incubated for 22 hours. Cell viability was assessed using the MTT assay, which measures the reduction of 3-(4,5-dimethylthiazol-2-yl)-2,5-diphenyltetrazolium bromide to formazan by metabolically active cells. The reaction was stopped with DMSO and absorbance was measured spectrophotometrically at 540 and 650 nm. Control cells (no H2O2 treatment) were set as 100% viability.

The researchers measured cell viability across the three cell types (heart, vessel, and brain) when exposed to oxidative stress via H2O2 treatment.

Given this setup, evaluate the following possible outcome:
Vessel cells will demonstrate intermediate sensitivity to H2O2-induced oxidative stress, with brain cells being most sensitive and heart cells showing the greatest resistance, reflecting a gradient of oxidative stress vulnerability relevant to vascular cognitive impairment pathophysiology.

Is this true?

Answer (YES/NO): NO